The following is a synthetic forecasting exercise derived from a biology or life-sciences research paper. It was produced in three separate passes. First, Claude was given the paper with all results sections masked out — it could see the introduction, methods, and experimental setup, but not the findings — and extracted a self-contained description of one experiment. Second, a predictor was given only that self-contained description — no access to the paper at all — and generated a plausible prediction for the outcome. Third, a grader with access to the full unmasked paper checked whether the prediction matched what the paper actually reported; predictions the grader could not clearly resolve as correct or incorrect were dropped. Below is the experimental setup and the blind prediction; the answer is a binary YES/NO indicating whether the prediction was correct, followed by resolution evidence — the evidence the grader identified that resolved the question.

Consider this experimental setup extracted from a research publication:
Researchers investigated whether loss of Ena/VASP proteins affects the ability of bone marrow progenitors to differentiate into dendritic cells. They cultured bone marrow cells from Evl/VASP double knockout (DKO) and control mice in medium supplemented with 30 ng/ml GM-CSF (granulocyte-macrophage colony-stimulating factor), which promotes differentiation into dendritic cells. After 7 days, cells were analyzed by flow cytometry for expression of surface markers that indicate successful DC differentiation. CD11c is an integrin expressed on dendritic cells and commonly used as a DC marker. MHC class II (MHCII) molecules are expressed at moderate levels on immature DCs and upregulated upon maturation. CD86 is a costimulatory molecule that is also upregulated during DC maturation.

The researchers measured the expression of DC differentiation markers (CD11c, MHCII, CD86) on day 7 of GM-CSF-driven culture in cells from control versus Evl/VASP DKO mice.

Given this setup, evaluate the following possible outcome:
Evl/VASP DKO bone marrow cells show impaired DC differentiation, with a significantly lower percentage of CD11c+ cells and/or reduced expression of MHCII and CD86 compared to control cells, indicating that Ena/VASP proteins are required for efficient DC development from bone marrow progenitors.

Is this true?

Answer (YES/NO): NO